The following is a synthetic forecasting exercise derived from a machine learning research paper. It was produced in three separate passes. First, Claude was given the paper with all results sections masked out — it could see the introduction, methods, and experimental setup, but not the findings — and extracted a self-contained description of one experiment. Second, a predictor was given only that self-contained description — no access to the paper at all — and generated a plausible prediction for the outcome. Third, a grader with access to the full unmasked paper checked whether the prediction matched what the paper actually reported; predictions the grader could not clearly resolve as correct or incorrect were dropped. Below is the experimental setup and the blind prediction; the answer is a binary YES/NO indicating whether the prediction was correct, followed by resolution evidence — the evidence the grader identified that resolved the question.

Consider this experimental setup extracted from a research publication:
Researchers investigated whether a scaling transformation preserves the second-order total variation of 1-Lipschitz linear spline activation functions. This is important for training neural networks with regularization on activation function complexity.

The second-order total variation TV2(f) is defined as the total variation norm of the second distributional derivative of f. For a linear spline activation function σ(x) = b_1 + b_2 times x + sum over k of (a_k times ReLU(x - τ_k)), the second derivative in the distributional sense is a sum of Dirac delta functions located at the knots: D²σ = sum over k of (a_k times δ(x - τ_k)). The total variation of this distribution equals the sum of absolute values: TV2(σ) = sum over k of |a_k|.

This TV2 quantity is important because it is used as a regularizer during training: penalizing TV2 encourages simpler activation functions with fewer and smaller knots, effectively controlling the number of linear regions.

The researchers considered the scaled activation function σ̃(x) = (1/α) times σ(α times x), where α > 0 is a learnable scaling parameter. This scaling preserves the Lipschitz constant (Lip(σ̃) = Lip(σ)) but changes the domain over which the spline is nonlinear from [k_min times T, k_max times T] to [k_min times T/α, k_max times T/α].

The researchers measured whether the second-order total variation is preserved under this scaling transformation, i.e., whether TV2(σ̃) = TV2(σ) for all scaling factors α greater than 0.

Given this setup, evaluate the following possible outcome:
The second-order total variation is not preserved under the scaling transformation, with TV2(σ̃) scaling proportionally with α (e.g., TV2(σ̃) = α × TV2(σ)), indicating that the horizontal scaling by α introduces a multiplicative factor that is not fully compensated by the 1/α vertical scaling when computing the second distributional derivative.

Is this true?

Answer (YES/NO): NO